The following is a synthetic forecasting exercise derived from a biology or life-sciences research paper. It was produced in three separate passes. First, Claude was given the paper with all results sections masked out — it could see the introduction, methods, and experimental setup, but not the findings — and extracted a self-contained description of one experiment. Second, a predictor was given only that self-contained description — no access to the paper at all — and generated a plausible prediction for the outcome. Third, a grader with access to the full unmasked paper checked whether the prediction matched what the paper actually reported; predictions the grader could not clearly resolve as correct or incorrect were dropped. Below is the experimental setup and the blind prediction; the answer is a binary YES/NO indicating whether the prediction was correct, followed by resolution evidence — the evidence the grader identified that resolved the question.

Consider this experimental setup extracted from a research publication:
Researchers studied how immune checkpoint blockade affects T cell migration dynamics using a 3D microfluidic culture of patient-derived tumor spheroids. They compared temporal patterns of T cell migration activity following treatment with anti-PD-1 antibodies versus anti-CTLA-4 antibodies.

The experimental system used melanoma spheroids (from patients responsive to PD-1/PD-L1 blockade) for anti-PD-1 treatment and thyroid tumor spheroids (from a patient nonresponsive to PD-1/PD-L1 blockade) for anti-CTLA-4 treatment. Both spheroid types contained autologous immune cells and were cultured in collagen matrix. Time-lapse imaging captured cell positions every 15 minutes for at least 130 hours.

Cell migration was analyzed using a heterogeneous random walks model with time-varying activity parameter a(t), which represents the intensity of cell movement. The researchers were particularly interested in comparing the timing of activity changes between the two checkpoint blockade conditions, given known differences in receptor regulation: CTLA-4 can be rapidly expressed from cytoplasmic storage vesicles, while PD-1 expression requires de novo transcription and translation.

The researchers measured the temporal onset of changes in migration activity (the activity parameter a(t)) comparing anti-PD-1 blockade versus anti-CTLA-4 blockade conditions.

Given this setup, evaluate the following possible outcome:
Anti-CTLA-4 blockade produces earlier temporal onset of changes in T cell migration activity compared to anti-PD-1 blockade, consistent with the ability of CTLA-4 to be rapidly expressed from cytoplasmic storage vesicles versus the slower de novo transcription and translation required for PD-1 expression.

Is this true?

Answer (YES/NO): NO